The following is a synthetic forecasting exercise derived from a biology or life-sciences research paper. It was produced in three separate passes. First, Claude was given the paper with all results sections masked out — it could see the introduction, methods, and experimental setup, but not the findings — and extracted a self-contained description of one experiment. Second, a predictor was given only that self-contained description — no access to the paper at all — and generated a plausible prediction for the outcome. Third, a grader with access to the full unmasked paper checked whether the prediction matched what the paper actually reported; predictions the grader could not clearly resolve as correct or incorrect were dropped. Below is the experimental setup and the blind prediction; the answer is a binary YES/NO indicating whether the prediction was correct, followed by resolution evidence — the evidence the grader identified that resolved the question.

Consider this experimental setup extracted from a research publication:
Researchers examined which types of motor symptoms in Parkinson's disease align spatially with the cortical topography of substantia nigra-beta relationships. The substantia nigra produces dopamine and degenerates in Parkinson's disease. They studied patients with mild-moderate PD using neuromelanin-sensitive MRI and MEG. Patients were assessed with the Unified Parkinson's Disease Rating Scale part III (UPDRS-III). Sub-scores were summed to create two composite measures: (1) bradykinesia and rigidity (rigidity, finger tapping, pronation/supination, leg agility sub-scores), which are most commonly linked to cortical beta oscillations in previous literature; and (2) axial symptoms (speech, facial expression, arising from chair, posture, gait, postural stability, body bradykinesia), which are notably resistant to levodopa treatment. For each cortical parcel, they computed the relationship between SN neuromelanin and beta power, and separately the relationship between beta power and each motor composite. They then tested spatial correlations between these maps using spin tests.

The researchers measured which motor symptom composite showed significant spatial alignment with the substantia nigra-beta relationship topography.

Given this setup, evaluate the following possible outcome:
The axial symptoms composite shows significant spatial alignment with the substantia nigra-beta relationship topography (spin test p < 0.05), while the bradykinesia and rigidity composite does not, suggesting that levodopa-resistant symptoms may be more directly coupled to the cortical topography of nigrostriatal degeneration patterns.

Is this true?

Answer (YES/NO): YES